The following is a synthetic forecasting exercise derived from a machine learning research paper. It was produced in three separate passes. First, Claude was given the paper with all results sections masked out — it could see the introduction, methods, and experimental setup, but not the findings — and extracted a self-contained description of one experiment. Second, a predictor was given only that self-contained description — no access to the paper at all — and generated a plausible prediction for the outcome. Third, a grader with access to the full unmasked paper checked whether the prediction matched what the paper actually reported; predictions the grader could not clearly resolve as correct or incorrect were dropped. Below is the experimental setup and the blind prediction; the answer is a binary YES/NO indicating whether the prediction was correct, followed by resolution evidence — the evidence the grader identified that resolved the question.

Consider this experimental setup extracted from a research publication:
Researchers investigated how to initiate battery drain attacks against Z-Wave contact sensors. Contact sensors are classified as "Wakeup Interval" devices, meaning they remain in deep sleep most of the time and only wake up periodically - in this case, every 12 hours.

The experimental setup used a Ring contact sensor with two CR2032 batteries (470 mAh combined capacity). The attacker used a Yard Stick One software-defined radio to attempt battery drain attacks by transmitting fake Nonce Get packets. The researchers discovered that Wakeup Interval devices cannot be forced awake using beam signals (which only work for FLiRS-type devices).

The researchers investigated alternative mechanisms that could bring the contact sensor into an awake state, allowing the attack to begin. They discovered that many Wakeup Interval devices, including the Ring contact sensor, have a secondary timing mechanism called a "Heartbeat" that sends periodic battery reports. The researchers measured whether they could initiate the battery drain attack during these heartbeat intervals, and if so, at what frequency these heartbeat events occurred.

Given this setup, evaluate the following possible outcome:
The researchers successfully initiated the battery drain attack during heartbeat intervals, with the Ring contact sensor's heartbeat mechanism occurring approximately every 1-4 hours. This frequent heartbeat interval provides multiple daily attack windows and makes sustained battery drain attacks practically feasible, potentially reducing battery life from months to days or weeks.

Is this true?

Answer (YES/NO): NO